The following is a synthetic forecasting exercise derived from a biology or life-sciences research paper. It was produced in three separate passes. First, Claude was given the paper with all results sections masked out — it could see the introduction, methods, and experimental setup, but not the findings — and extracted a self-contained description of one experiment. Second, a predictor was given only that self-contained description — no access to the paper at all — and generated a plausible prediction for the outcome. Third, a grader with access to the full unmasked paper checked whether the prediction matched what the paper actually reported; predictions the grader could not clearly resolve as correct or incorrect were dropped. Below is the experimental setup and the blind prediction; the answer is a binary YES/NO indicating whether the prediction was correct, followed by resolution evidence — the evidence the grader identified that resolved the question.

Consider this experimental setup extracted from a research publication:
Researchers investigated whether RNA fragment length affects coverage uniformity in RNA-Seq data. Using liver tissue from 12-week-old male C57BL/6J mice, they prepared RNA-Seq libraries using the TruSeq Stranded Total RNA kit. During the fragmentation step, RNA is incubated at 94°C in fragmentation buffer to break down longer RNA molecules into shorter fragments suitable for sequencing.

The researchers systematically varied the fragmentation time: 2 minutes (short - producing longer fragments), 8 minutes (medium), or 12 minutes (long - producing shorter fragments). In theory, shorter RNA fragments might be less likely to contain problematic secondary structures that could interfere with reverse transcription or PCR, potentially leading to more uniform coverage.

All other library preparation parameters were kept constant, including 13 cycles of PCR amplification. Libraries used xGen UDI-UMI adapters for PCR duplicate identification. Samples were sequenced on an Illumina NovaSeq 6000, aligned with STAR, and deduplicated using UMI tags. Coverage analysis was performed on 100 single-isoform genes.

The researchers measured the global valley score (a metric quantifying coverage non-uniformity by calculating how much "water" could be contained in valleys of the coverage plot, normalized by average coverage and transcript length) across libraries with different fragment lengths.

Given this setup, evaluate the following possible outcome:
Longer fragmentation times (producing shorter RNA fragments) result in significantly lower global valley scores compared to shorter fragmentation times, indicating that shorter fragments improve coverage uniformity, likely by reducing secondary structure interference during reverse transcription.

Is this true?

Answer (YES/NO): NO